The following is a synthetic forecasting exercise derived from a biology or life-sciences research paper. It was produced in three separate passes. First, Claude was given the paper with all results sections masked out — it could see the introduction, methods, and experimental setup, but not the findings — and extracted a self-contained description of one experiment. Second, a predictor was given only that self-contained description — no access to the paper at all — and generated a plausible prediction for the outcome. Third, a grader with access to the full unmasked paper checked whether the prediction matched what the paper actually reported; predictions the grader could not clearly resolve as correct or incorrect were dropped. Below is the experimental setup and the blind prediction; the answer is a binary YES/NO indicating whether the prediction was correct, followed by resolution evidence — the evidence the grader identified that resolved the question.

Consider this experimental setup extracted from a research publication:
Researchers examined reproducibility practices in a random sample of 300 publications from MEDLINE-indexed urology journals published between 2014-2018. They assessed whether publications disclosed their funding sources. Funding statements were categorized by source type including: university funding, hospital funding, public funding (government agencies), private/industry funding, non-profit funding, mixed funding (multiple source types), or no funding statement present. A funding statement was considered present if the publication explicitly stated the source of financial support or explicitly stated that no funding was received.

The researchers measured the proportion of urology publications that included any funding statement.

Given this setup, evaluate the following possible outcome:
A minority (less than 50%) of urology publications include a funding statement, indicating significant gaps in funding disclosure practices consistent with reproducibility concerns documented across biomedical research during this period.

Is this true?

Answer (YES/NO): YES